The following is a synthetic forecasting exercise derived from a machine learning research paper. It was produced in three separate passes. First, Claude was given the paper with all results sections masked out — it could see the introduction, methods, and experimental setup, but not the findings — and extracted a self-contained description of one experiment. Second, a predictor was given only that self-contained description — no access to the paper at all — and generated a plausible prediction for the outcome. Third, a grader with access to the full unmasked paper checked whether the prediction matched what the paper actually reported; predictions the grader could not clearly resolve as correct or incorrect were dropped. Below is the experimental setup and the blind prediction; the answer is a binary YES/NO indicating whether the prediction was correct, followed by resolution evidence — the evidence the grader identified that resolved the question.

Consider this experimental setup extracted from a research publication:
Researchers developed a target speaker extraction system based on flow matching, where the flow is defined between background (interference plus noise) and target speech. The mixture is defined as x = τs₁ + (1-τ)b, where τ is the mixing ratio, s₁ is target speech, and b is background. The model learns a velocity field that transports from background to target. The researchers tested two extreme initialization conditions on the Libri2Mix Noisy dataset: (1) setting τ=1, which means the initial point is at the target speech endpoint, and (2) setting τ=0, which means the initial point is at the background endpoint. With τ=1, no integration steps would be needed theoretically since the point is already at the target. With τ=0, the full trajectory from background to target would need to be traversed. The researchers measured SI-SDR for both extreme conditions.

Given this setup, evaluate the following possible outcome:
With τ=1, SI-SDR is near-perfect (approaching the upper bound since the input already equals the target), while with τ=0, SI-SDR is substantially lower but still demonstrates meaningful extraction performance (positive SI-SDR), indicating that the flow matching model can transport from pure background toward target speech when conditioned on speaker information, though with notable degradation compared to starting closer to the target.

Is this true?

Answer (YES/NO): NO